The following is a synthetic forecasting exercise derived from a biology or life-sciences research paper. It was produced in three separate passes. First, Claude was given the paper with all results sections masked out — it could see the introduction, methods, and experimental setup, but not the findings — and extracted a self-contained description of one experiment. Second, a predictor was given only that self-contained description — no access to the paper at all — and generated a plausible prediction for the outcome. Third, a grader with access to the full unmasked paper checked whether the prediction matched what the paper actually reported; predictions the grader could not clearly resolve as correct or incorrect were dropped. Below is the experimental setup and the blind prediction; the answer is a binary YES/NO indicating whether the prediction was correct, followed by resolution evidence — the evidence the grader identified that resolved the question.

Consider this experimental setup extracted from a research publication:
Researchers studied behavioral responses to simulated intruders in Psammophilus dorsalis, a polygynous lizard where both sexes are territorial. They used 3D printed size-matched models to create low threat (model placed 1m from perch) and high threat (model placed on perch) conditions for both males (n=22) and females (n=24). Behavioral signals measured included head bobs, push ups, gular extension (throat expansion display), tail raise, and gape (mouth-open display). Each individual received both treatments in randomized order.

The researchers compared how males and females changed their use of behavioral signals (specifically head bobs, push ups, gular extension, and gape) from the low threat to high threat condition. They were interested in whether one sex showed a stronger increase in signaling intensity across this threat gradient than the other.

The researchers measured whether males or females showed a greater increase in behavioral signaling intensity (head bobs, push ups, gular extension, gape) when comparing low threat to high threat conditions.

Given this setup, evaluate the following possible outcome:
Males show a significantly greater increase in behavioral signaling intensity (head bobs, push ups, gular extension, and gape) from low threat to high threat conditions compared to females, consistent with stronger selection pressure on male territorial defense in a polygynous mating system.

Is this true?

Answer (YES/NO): NO